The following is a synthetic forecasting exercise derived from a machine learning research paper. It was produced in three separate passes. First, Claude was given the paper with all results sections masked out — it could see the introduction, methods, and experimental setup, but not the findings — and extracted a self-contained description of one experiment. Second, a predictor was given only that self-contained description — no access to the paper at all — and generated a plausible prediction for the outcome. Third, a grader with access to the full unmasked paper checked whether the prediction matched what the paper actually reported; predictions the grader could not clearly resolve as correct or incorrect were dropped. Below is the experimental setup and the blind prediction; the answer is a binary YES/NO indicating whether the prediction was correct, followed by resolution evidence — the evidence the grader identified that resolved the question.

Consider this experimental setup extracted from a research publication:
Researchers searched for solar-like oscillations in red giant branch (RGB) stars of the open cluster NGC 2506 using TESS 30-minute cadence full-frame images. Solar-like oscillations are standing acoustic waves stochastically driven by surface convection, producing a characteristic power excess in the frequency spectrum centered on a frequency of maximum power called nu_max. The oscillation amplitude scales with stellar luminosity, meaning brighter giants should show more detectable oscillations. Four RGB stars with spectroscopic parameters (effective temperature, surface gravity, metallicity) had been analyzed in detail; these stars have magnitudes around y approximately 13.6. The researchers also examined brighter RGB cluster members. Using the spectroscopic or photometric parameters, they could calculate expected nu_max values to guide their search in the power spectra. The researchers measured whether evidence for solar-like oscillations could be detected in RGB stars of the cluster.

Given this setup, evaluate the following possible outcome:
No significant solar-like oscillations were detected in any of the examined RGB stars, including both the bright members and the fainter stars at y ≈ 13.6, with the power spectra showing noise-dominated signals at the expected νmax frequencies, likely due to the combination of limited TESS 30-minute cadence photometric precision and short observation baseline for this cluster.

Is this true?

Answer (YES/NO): NO